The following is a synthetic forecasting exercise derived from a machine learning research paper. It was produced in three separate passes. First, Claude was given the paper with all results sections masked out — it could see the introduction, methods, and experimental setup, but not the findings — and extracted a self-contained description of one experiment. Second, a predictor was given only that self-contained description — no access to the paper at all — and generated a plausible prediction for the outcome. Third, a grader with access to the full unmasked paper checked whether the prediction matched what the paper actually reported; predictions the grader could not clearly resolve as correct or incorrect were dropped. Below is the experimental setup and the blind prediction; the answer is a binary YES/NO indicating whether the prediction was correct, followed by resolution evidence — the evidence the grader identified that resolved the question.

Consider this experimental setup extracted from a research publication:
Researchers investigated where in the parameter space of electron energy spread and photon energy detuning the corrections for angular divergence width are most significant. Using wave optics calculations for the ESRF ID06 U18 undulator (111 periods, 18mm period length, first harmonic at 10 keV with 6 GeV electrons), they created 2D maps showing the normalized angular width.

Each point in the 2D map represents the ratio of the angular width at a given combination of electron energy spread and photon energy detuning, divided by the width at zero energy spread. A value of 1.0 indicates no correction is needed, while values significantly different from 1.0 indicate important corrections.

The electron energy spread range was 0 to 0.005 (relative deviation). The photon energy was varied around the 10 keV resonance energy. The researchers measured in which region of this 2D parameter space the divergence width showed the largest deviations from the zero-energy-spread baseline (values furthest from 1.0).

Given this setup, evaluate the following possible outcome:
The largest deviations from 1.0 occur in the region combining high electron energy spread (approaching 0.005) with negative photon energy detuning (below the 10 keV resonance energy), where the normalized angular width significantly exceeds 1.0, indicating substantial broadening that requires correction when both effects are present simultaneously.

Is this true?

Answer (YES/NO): NO